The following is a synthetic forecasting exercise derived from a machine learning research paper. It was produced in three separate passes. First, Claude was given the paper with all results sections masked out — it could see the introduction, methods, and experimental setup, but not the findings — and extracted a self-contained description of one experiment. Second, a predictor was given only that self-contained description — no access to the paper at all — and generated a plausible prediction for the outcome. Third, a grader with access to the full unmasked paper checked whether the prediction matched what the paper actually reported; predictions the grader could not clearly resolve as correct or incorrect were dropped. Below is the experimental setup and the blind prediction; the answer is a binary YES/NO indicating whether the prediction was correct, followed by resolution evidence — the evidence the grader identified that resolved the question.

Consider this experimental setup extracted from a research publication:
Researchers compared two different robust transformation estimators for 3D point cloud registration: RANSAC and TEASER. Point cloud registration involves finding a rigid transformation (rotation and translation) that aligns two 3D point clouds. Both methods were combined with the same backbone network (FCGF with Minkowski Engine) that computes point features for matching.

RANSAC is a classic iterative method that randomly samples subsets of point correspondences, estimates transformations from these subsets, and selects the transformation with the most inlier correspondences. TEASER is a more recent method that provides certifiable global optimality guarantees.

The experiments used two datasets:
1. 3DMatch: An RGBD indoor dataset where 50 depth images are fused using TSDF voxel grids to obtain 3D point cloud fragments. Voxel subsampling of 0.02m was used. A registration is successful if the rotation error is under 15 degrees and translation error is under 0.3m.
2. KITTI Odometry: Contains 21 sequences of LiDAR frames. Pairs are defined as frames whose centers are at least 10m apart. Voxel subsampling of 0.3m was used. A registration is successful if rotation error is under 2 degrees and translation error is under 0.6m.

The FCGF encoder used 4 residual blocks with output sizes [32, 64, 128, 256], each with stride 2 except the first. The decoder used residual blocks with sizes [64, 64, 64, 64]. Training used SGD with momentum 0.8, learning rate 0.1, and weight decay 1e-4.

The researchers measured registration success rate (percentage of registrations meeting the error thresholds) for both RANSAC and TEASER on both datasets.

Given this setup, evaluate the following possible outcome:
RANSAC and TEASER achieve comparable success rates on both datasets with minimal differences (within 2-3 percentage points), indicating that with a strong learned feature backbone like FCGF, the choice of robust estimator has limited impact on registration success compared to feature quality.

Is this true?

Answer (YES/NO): YES